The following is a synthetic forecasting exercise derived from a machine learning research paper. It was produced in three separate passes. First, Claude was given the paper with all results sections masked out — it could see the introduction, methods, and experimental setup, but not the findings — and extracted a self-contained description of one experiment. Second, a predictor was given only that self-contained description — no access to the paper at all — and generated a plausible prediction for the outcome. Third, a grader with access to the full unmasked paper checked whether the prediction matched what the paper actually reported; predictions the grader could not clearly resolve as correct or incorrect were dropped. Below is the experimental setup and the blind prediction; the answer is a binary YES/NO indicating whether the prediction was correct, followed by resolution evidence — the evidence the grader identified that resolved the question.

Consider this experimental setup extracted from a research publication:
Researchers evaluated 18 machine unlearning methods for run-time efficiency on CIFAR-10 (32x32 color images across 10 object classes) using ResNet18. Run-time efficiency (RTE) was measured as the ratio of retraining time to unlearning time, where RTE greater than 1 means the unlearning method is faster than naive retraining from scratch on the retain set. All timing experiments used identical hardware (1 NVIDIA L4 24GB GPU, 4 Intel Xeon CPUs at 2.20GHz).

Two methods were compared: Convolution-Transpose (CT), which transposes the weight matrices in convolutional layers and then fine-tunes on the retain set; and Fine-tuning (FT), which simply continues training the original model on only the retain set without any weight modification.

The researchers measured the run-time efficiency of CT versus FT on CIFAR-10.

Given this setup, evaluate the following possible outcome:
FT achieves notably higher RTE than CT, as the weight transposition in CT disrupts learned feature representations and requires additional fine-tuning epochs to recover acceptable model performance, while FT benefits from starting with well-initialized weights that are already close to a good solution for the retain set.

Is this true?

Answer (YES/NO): NO